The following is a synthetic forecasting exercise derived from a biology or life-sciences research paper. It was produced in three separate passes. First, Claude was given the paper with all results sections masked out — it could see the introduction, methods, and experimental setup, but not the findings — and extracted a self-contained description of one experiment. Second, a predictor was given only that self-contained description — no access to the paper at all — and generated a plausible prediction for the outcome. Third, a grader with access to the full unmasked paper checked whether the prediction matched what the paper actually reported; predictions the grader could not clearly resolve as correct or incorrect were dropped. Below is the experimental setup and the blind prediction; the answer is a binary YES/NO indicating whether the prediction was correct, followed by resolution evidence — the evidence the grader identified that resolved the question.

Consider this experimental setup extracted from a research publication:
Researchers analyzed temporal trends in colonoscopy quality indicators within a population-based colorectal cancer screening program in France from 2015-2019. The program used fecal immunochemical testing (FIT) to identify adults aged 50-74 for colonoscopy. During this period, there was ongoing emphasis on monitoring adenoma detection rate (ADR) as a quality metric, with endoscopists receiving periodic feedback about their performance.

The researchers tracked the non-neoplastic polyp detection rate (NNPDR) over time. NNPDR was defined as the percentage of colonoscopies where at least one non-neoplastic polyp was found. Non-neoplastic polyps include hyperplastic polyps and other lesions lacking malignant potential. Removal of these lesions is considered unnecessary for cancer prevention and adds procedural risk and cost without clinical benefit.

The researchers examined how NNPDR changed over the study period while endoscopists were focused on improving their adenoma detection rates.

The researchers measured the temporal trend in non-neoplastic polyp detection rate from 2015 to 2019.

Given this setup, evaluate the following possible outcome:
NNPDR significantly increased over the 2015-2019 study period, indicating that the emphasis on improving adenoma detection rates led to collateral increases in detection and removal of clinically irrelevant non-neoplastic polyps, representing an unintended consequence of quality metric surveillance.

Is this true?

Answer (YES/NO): YES